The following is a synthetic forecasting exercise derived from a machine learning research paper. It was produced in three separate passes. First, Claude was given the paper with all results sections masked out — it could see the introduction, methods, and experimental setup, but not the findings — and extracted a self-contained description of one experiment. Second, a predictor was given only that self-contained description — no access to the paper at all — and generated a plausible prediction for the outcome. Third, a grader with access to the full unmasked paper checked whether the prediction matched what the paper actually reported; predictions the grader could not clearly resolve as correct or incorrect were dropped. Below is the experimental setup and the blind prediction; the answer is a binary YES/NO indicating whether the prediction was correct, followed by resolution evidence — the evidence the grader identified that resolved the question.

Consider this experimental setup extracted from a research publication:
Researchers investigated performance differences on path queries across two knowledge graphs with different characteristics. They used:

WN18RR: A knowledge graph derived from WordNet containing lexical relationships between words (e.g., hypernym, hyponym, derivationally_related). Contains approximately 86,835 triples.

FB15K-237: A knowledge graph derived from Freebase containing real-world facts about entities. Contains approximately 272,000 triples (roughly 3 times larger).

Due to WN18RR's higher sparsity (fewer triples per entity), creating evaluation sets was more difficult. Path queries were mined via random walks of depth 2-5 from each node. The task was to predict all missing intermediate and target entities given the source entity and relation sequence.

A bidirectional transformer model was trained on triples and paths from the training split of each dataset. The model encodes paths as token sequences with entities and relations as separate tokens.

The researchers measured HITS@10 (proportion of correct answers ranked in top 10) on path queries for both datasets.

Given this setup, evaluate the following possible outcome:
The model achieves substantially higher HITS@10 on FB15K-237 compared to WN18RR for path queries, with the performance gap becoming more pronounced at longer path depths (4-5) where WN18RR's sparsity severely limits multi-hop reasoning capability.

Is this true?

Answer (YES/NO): NO